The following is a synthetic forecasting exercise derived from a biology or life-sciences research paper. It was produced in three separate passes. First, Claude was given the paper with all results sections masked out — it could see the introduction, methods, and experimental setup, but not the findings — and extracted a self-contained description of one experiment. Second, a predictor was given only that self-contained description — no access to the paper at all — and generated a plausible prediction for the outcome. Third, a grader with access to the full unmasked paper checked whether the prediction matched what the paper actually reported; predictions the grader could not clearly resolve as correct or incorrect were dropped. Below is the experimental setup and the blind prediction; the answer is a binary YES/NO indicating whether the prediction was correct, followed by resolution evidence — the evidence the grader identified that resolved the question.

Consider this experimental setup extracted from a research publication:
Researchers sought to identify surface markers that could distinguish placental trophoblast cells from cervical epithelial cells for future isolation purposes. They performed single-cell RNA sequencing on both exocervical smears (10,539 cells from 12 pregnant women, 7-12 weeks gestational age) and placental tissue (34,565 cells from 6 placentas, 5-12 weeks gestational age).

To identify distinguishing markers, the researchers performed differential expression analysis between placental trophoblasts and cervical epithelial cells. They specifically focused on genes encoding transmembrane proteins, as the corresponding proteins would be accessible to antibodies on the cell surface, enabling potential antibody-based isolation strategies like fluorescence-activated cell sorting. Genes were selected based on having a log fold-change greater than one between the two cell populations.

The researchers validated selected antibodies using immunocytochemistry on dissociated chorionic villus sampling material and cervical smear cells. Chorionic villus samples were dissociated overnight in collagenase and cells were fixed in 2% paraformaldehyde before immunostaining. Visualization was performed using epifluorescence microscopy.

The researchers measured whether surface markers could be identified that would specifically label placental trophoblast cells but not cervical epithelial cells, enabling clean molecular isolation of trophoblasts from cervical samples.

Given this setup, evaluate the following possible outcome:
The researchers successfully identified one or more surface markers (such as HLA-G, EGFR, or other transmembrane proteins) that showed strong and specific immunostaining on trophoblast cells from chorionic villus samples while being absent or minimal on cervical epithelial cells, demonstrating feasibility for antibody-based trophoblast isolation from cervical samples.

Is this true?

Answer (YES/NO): YES